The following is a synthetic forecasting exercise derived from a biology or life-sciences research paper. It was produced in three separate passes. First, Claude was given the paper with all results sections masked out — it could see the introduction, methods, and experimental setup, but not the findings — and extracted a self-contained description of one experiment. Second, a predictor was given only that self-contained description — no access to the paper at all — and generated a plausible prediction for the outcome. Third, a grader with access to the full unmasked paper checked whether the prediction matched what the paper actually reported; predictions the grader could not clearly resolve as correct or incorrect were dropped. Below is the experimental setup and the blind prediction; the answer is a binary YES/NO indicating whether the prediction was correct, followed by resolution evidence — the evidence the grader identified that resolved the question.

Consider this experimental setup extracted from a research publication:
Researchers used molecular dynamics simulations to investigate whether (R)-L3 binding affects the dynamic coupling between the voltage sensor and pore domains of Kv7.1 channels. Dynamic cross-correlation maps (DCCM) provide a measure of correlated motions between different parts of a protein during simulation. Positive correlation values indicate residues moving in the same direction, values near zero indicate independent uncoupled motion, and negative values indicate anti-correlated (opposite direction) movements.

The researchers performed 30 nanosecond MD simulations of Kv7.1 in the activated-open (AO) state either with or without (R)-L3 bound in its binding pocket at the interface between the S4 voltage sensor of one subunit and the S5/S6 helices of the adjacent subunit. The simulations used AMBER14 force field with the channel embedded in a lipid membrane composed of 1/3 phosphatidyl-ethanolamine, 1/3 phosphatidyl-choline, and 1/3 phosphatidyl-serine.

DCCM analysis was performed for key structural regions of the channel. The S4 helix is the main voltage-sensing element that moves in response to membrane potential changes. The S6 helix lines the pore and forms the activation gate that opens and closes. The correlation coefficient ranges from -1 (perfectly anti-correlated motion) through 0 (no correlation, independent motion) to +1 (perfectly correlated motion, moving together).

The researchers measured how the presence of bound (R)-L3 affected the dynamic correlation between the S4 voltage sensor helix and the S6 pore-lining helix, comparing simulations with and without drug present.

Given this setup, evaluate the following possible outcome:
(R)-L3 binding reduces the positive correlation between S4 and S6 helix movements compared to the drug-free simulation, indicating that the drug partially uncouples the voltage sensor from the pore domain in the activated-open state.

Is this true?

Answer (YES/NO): NO